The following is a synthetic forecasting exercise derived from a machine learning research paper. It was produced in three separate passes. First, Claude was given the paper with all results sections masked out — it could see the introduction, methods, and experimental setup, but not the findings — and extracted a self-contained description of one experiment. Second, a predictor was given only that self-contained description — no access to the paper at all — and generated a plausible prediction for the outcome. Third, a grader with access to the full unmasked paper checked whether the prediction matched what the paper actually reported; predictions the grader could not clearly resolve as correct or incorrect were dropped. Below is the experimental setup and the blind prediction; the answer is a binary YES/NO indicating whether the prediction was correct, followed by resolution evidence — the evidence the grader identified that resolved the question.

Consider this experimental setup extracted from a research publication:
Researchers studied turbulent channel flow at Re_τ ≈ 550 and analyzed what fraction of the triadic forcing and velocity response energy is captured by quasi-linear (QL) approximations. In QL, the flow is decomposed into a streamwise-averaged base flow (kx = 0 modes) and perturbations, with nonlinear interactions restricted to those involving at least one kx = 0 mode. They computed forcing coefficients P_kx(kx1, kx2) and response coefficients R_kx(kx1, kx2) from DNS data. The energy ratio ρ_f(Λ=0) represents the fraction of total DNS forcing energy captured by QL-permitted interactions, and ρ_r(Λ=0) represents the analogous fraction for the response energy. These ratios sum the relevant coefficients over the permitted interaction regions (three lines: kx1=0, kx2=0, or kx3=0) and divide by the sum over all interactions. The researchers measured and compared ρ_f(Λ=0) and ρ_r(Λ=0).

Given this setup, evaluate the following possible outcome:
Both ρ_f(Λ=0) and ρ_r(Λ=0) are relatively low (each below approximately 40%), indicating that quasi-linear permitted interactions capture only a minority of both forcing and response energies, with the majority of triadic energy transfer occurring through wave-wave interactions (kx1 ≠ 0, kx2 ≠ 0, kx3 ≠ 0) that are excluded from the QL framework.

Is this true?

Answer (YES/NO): NO